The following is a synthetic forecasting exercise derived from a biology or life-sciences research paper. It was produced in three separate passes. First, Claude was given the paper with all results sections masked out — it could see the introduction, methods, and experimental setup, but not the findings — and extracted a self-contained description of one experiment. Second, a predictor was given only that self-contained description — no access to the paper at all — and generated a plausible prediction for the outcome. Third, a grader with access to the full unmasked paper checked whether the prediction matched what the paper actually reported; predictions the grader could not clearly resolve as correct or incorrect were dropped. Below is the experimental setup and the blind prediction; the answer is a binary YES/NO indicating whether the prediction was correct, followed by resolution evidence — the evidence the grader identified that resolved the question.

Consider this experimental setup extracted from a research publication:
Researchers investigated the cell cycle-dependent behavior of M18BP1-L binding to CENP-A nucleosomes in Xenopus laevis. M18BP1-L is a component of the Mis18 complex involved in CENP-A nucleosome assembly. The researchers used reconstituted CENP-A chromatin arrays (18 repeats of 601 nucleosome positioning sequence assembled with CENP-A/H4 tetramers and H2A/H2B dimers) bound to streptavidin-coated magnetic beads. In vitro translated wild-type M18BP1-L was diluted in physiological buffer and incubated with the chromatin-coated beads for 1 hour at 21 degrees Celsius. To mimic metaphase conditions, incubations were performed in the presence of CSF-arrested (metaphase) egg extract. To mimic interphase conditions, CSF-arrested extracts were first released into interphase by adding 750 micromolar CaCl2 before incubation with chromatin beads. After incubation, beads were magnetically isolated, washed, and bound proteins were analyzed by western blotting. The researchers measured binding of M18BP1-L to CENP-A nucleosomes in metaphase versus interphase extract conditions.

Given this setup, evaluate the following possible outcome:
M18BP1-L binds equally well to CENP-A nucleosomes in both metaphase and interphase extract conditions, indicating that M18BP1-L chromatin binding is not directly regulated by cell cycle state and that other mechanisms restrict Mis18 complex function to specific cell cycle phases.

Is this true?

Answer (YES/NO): NO